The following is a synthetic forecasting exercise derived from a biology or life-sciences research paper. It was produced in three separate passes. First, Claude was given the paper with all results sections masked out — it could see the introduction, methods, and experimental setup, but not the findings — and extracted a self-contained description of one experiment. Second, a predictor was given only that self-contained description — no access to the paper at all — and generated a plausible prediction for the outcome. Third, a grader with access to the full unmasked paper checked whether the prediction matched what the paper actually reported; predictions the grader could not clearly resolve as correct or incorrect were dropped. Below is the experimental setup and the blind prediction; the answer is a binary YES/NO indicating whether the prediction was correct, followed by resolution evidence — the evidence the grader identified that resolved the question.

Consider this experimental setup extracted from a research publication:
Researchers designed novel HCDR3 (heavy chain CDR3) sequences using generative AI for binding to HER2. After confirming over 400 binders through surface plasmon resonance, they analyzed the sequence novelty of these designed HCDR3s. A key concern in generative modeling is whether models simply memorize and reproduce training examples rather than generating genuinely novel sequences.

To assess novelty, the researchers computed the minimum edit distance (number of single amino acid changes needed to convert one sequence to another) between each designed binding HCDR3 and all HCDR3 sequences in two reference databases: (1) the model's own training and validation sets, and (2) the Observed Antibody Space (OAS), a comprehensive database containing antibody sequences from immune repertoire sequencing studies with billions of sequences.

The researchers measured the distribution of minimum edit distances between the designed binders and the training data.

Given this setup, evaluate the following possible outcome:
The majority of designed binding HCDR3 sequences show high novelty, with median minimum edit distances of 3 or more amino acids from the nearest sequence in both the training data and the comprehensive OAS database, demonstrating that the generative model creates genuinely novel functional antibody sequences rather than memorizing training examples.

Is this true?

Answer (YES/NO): NO